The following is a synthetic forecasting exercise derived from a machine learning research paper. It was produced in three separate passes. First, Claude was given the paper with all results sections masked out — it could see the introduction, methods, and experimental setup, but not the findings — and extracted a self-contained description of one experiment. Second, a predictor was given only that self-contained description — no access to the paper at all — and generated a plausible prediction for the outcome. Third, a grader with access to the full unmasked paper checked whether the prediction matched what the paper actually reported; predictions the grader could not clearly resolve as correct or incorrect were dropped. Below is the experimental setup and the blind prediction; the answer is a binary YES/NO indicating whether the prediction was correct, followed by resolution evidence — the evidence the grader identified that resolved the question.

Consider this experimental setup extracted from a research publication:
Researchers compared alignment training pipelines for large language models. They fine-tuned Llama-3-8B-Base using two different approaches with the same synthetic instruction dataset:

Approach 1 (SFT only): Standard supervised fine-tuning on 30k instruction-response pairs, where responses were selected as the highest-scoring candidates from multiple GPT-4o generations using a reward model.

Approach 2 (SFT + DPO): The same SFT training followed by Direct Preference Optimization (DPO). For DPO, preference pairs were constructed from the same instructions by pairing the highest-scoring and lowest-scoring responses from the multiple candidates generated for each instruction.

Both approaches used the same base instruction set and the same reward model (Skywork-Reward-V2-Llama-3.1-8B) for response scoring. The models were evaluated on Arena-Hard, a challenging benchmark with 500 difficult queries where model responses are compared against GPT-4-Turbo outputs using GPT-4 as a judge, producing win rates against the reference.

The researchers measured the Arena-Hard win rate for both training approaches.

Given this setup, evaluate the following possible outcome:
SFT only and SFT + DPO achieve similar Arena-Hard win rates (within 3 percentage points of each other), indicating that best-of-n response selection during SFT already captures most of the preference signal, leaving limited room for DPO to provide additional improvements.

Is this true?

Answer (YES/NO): NO